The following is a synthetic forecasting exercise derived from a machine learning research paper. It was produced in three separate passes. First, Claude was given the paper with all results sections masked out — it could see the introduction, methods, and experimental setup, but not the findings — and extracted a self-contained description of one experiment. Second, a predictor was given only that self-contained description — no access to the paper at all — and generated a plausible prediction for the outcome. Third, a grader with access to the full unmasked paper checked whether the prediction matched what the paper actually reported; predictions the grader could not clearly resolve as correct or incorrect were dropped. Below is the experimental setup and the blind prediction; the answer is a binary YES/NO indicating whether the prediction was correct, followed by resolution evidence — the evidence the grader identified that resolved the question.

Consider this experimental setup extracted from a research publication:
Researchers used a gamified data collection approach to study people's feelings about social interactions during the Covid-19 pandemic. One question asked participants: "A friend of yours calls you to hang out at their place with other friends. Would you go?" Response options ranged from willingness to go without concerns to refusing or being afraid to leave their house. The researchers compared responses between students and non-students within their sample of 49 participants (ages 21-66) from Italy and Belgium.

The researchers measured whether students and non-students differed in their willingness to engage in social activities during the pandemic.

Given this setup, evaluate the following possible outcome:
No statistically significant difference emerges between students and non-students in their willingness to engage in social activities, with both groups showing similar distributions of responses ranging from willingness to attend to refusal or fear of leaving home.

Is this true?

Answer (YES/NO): NO